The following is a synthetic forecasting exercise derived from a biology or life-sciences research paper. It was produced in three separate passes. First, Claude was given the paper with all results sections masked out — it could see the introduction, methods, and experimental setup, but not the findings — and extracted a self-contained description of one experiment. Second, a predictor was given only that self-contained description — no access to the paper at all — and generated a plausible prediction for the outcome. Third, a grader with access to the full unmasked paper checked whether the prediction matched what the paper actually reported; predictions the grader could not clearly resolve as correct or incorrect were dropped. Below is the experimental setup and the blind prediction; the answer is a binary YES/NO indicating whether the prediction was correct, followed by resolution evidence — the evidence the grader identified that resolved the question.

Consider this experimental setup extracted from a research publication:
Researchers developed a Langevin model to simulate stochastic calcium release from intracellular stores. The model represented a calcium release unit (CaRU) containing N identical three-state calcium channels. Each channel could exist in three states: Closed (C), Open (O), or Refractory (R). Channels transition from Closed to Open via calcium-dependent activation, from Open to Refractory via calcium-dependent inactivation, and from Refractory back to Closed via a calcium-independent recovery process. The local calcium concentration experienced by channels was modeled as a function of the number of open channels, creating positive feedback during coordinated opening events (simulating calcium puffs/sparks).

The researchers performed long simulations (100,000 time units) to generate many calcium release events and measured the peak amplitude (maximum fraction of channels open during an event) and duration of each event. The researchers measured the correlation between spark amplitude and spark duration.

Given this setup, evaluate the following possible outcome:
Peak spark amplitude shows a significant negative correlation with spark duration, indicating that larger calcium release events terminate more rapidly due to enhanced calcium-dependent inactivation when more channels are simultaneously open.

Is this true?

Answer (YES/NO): NO